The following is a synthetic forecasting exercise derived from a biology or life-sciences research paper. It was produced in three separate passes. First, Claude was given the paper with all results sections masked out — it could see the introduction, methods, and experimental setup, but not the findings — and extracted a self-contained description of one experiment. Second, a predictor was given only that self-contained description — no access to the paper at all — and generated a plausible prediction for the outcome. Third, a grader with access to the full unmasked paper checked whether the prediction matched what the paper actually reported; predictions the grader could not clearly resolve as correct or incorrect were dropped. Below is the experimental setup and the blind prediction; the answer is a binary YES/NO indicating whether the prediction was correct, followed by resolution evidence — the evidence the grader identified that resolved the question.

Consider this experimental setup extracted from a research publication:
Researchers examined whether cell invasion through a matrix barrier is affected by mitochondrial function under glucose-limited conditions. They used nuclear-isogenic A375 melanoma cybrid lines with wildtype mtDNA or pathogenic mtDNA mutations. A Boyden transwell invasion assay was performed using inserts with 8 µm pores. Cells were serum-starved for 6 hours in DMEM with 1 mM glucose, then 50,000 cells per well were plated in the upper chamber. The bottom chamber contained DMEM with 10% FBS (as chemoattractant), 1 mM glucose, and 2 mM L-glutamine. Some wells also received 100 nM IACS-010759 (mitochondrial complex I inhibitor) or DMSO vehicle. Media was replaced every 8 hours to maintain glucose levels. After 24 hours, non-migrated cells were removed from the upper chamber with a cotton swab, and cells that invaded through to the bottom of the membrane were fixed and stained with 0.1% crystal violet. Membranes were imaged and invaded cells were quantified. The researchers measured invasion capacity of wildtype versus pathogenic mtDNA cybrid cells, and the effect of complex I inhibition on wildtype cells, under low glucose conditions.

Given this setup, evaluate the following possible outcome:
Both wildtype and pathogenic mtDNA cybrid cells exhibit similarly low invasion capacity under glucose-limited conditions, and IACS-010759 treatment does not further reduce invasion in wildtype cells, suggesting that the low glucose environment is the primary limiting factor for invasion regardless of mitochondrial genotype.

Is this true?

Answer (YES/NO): NO